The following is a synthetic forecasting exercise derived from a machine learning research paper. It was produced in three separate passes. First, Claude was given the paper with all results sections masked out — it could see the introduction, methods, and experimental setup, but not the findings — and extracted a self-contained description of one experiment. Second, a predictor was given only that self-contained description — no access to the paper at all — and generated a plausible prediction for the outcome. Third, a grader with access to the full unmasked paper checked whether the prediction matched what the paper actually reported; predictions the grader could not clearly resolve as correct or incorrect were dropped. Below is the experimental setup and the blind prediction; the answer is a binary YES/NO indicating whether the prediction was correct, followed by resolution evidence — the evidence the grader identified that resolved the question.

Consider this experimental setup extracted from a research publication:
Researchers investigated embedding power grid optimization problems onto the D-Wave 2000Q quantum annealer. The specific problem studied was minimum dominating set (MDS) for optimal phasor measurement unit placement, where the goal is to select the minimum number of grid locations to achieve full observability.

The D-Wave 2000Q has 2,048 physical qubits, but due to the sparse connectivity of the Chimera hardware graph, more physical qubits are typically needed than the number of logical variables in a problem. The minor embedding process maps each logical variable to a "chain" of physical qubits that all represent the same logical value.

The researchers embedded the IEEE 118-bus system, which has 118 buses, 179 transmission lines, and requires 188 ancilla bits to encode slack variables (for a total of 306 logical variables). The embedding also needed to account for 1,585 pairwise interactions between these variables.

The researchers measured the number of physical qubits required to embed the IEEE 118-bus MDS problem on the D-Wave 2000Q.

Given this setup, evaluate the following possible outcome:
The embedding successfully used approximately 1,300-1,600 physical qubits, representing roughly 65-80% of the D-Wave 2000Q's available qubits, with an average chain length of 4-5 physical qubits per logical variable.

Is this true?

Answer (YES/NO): NO